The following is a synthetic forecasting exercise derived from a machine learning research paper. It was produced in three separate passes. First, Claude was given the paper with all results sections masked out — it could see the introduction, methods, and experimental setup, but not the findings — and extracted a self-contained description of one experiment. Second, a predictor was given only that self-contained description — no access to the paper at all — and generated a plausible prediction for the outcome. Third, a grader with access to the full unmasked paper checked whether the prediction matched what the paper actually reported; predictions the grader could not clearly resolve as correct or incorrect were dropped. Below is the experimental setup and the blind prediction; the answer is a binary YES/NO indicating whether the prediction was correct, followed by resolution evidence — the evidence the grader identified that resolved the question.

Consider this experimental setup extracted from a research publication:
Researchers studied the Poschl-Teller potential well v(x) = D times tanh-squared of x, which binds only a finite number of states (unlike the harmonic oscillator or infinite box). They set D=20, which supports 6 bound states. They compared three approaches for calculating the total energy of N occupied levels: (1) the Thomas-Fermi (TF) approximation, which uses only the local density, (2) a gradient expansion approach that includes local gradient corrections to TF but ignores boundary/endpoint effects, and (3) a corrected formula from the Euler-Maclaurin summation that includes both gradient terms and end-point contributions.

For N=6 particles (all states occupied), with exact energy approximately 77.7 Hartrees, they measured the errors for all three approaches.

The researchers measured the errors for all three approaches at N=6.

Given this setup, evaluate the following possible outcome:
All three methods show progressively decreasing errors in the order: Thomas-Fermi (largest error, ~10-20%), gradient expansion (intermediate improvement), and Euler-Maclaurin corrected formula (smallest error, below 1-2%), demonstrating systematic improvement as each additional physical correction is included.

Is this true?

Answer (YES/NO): NO